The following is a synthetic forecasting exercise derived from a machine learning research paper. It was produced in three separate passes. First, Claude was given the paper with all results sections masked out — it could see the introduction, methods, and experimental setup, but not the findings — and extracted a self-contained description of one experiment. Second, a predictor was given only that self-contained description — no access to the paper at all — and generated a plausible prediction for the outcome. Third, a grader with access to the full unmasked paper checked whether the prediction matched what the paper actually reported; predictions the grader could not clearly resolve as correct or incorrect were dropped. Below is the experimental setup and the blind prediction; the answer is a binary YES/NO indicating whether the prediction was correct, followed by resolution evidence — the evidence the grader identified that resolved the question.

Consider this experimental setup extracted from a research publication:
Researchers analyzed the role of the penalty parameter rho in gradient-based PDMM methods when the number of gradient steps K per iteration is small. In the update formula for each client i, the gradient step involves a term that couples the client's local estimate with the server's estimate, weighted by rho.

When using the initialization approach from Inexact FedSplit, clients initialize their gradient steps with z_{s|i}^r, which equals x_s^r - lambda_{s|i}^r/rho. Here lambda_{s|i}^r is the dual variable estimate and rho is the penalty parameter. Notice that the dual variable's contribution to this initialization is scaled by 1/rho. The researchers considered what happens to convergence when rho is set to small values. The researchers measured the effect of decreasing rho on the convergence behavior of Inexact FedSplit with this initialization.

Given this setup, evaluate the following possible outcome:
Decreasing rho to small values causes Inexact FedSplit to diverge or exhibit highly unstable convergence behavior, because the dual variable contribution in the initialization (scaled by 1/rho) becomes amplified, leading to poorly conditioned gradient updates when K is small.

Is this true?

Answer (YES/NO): YES